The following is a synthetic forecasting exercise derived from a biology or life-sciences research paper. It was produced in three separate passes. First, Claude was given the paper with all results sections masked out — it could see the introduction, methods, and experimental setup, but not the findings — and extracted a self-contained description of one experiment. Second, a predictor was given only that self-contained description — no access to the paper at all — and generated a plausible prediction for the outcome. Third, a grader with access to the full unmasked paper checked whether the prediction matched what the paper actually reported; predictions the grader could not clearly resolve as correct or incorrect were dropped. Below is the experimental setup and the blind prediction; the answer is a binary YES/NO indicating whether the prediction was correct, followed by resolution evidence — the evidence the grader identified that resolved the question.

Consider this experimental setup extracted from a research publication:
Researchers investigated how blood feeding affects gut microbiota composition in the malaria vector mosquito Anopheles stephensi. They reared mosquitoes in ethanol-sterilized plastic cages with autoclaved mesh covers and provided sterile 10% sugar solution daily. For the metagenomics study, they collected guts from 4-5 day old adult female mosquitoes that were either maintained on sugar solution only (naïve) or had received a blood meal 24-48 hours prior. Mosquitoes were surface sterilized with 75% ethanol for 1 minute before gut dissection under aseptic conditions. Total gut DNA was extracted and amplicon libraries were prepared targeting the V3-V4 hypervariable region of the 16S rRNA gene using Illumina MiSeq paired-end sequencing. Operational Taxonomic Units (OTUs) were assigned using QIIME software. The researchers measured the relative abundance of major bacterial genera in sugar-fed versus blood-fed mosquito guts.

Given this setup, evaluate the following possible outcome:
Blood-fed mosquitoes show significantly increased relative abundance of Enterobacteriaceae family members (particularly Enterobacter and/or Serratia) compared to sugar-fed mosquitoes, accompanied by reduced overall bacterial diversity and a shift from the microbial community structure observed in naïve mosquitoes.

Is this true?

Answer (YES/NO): NO